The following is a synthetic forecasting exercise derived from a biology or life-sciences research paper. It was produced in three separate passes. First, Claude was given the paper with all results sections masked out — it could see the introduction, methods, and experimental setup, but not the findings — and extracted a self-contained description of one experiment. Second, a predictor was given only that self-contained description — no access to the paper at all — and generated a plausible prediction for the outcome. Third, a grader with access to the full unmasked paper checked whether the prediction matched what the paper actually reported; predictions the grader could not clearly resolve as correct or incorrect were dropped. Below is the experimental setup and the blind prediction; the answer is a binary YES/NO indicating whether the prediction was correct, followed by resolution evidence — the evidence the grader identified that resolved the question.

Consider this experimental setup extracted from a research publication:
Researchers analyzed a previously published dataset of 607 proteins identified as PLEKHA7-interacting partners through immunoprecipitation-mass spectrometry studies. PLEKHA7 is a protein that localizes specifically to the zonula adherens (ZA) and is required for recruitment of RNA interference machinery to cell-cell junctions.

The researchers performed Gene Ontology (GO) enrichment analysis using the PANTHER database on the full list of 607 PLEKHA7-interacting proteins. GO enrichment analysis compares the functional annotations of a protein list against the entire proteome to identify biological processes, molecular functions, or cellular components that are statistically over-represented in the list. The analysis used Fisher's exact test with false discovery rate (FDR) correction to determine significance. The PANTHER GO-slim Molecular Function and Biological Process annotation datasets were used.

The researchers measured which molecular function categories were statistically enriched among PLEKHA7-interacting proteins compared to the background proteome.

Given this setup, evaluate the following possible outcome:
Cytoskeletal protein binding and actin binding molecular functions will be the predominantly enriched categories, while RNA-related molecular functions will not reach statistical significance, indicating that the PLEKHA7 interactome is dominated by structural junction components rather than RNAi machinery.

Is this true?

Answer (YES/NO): NO